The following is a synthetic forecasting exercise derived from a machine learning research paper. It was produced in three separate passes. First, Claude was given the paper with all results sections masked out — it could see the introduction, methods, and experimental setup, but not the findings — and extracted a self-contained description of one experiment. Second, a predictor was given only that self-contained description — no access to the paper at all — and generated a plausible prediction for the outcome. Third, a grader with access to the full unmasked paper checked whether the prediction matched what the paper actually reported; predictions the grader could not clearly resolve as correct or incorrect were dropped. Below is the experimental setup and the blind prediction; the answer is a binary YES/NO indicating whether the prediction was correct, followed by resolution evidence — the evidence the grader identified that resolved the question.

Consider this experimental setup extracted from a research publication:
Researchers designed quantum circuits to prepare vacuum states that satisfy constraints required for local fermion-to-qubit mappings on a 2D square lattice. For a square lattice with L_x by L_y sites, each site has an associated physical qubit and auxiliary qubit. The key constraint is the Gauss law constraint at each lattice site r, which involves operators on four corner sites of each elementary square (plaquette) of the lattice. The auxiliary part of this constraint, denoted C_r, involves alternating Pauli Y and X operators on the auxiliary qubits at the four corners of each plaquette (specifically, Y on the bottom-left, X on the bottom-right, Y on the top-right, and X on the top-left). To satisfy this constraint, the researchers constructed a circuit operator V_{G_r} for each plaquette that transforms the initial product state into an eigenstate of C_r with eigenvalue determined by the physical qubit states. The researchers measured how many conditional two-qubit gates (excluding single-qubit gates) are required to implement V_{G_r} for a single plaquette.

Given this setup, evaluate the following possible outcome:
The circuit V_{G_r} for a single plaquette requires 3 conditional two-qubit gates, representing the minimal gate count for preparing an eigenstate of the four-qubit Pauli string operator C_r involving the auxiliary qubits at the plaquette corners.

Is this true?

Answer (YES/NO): YES